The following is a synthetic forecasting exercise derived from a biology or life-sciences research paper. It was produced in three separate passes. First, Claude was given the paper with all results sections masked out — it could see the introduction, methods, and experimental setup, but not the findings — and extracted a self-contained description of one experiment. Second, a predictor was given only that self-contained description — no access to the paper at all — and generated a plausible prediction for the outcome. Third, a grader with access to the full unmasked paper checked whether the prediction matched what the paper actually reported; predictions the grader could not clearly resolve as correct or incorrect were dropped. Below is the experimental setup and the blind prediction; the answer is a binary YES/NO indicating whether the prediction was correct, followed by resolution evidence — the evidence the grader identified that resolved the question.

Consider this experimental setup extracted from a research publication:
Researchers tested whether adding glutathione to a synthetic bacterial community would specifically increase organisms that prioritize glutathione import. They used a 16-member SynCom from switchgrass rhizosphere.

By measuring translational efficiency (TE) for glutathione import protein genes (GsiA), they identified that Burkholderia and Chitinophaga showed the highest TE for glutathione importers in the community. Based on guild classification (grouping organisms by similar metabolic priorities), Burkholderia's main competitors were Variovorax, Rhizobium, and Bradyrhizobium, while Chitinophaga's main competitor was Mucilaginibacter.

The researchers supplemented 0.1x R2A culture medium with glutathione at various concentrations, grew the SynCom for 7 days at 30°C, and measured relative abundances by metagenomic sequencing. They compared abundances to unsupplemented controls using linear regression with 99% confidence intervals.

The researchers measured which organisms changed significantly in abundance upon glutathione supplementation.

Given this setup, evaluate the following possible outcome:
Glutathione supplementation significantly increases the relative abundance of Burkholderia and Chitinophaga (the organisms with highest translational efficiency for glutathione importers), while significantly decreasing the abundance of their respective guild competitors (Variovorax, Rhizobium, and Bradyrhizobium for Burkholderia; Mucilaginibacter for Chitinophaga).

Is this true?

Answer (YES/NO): NO